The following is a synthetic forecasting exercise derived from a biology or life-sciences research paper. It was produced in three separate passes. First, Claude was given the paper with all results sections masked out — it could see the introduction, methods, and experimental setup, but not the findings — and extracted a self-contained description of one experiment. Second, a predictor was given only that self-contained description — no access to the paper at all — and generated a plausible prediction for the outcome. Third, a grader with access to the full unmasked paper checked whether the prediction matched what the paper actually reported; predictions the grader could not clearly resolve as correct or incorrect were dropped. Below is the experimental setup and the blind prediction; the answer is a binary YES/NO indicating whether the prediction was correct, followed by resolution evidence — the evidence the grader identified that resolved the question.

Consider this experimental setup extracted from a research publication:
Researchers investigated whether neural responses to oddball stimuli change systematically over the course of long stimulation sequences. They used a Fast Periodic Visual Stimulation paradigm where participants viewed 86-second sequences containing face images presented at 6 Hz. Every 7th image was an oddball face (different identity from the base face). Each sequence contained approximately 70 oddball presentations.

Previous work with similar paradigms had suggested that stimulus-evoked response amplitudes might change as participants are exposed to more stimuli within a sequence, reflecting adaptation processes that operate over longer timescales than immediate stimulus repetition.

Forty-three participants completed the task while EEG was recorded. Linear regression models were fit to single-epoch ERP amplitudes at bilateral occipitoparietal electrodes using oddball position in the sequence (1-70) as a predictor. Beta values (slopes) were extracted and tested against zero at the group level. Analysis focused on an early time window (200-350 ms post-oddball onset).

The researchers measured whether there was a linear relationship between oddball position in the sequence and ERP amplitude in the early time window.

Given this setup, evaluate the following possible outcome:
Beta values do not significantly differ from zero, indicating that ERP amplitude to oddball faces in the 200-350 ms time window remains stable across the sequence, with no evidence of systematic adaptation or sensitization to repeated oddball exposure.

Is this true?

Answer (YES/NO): NO